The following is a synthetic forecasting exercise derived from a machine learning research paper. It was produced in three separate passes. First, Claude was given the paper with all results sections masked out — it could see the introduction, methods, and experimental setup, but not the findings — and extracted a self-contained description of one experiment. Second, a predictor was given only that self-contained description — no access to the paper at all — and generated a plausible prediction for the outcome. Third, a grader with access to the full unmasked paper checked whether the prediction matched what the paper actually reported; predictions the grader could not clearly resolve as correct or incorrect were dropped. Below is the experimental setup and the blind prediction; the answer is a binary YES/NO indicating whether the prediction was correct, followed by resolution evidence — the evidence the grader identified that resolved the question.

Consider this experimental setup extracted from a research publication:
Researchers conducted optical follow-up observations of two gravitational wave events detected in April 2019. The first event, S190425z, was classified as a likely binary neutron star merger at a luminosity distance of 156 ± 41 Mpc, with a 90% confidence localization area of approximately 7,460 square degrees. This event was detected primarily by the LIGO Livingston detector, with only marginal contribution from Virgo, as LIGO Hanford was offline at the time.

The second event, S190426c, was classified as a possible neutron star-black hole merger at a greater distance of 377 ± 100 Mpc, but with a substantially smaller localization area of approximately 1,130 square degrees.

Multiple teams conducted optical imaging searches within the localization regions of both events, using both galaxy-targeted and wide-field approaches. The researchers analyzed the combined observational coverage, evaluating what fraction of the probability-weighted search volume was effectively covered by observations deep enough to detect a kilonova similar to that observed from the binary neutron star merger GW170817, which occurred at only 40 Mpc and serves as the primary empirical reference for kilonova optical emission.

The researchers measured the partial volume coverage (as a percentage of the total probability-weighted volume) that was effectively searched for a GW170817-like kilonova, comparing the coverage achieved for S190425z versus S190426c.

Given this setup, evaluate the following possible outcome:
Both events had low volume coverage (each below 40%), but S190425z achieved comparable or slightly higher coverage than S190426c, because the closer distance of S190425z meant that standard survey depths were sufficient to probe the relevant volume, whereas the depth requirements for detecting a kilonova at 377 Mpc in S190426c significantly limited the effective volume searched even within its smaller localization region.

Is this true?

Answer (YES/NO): NO